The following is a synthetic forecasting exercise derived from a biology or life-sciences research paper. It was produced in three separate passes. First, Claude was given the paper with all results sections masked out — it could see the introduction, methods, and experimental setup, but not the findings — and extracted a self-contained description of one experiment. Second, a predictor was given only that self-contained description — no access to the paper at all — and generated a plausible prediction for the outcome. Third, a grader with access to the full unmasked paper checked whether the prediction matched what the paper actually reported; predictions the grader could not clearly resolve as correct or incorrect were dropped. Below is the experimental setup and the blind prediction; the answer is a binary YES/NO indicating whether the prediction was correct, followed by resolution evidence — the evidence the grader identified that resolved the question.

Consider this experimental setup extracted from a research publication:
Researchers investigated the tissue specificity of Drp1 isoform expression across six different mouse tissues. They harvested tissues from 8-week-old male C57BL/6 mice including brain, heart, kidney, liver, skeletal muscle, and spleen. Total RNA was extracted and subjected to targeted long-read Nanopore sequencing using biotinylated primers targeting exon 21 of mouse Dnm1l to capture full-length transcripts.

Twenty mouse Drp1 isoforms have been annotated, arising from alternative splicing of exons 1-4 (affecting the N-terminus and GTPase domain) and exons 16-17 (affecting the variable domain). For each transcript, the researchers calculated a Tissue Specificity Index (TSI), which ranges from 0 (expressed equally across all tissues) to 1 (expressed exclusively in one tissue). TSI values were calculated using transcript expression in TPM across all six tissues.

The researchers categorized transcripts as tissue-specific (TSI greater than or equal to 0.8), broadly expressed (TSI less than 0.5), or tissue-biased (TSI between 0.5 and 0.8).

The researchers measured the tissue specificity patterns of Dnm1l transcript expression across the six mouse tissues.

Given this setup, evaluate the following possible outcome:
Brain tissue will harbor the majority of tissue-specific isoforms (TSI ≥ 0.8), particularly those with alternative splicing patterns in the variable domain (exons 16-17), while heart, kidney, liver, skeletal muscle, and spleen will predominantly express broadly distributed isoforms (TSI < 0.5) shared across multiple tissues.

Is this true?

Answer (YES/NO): NO